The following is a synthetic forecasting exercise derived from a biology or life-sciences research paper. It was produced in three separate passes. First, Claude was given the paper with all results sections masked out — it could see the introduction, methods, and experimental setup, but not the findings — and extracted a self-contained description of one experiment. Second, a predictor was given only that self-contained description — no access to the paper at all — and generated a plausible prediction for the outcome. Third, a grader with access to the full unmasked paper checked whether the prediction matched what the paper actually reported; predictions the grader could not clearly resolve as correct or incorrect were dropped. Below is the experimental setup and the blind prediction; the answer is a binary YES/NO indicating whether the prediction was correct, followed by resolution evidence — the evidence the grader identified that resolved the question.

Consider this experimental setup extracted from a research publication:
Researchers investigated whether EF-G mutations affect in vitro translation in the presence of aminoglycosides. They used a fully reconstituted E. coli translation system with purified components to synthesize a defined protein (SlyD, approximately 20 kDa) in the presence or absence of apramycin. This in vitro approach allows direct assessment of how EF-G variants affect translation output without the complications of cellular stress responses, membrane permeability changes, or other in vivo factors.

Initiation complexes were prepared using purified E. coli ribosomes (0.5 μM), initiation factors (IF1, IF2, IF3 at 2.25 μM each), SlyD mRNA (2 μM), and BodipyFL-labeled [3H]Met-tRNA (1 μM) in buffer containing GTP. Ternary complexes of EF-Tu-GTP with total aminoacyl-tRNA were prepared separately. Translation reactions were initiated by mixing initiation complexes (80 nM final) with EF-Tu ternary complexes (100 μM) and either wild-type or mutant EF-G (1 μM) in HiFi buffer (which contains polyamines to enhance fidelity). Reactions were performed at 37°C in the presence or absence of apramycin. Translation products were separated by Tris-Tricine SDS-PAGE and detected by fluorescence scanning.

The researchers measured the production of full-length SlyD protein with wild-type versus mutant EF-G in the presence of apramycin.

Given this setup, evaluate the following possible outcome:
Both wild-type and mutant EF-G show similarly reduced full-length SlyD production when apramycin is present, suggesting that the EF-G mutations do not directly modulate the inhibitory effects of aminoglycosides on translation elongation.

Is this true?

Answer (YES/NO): NO